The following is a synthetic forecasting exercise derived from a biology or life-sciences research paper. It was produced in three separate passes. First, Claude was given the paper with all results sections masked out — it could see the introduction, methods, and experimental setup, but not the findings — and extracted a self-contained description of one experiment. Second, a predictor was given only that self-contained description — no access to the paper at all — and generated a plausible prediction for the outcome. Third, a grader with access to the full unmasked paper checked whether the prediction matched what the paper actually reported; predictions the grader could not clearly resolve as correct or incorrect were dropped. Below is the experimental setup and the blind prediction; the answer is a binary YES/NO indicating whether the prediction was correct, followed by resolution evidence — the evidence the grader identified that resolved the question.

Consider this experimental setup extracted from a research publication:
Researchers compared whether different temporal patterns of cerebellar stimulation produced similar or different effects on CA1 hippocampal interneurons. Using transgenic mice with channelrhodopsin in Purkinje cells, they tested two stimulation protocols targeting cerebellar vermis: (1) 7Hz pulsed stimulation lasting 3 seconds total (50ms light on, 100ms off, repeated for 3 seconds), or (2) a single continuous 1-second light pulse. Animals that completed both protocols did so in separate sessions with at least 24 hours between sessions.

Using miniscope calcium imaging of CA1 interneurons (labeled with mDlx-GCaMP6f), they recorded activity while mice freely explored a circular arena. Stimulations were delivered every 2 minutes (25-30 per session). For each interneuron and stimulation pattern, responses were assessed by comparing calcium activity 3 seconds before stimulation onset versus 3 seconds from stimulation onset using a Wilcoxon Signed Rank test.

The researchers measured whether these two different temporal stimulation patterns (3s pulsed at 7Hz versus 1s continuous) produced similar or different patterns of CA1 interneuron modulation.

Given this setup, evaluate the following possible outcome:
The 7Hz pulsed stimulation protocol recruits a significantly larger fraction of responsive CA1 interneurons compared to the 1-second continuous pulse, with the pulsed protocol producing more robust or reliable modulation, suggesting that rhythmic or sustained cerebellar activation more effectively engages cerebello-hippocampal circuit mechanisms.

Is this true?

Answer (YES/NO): NO